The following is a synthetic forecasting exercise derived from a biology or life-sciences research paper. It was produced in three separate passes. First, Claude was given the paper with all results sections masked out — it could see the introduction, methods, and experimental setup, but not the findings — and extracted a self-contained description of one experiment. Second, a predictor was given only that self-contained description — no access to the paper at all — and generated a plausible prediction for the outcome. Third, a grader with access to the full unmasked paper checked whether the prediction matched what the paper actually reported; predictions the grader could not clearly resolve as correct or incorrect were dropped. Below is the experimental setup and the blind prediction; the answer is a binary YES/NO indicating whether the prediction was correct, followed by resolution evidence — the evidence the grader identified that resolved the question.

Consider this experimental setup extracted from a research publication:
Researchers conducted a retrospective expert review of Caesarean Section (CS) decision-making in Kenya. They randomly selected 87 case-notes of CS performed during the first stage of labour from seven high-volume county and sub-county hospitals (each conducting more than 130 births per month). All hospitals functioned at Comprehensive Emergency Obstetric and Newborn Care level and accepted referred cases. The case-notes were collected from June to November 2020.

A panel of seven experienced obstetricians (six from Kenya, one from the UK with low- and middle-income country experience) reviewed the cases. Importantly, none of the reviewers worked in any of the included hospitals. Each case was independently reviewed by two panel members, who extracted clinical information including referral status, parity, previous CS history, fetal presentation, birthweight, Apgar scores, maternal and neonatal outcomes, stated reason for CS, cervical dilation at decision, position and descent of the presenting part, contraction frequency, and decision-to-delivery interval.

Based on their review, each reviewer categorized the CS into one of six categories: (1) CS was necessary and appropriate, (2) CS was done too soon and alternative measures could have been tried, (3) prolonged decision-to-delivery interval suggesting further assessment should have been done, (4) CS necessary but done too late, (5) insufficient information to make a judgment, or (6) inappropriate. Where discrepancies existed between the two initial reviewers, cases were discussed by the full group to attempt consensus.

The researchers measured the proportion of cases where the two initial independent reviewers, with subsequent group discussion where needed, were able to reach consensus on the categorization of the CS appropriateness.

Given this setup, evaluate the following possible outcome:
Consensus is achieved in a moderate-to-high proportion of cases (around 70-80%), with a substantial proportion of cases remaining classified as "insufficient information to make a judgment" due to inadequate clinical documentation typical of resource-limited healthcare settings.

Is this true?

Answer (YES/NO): NO